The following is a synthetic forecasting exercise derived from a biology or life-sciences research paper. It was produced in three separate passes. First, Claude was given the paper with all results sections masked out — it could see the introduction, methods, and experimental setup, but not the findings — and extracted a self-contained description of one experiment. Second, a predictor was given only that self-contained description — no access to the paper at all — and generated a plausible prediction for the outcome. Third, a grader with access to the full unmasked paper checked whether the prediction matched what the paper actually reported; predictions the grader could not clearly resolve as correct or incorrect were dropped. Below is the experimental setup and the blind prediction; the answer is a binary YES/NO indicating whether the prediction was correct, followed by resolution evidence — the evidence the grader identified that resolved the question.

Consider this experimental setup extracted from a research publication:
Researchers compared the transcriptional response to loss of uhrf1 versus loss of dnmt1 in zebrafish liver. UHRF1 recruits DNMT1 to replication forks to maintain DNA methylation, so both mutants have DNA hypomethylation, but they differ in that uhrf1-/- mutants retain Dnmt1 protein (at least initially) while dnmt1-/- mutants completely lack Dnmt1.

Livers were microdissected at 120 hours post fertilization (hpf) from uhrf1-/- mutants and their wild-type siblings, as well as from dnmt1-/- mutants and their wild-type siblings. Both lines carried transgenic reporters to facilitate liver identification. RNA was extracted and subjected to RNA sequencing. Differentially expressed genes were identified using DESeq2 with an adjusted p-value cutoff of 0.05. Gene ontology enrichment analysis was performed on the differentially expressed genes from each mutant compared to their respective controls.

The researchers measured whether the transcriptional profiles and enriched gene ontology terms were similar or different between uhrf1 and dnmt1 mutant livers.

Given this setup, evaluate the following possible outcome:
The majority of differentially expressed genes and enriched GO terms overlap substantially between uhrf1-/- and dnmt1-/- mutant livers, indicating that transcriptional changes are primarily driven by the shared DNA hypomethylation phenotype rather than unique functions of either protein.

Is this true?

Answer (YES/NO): NO